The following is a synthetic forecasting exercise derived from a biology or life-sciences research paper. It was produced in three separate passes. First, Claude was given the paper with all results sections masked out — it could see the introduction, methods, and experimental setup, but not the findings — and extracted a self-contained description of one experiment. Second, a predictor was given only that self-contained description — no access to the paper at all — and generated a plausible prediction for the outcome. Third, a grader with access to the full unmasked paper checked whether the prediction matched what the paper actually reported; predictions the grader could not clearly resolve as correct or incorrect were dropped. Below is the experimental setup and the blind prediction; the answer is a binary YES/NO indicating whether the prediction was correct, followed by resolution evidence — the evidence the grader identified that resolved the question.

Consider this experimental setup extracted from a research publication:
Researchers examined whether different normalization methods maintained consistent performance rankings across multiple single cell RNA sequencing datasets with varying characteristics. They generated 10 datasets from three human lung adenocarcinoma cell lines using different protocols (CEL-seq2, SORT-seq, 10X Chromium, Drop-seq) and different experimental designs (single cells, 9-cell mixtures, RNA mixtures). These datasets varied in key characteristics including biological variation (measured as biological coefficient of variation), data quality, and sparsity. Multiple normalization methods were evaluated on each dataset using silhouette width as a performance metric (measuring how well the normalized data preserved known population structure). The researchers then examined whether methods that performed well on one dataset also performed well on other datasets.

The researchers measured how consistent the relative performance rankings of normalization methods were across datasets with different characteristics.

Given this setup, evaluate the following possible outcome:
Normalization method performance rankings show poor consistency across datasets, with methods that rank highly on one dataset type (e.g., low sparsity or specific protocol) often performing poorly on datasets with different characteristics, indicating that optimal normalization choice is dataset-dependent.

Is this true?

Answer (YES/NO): NO